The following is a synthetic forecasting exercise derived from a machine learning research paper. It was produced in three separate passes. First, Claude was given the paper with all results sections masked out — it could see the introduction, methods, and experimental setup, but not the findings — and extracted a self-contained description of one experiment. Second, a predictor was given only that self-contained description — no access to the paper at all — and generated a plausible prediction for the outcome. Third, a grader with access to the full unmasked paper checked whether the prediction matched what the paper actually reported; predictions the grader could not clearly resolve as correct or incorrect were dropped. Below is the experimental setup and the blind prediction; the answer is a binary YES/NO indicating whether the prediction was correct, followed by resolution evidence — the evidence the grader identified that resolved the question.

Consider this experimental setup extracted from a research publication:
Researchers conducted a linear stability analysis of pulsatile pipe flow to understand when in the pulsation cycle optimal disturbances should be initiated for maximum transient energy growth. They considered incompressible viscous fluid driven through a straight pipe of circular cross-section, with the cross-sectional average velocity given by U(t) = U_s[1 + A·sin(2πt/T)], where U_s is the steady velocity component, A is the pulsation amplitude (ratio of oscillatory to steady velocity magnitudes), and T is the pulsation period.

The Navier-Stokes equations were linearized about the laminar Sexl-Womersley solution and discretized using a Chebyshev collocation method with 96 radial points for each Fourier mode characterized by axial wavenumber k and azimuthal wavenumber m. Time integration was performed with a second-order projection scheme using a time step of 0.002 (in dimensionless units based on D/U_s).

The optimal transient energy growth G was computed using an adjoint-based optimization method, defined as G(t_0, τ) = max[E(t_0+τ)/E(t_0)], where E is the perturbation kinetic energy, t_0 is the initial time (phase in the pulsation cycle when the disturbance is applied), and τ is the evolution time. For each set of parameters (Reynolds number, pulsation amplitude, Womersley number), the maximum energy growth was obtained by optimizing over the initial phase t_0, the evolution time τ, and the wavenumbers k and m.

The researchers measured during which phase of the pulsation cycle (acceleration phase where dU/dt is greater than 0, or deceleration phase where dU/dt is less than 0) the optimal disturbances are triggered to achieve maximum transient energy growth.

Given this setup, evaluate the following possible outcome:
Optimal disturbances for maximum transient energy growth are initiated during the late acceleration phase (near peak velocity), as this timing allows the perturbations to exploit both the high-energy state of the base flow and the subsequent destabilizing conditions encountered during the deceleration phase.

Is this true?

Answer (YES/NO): NO